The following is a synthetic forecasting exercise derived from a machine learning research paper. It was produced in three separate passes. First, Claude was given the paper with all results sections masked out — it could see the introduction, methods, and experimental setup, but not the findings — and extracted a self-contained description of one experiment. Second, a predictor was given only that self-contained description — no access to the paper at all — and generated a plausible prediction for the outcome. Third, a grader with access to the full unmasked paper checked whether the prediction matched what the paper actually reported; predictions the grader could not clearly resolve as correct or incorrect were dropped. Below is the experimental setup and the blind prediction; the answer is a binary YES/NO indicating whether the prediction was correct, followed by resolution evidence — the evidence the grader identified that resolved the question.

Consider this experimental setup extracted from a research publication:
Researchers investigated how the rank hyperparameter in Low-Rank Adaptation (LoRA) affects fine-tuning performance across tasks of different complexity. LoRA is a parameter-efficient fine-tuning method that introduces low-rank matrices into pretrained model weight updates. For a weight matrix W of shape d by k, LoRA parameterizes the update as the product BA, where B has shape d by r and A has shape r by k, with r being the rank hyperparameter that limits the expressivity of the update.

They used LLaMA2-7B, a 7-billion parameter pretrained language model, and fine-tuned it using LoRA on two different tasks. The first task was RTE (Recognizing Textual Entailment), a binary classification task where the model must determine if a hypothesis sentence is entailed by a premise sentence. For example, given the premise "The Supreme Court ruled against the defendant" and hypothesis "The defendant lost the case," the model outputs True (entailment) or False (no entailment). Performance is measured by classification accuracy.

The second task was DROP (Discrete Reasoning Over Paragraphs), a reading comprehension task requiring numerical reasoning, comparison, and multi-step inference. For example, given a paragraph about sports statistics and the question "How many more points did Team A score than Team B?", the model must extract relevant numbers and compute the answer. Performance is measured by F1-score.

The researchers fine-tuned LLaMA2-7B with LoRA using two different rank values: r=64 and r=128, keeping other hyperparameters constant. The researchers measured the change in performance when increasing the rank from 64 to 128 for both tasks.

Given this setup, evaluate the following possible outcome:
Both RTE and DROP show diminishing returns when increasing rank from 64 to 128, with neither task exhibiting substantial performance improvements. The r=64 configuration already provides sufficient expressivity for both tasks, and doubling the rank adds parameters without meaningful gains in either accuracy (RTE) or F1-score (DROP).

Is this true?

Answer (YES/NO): NO